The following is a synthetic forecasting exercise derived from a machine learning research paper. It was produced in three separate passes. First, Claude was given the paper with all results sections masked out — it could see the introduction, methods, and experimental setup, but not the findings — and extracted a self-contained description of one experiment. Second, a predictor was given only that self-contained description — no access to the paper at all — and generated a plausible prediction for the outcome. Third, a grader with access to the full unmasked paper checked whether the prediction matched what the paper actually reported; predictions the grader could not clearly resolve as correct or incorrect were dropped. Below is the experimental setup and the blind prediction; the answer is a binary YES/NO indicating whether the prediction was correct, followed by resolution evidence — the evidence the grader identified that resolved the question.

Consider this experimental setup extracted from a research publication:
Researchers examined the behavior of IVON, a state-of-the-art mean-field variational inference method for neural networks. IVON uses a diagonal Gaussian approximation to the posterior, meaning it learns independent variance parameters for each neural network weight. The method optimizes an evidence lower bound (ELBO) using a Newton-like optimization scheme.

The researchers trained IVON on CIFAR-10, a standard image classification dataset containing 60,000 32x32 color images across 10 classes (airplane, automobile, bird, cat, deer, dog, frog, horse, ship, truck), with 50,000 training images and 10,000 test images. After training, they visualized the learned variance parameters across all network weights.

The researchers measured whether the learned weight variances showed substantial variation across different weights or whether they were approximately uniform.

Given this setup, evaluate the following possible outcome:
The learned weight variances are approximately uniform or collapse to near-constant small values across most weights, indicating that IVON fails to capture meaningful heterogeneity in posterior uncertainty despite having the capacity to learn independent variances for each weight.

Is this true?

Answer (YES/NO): YES